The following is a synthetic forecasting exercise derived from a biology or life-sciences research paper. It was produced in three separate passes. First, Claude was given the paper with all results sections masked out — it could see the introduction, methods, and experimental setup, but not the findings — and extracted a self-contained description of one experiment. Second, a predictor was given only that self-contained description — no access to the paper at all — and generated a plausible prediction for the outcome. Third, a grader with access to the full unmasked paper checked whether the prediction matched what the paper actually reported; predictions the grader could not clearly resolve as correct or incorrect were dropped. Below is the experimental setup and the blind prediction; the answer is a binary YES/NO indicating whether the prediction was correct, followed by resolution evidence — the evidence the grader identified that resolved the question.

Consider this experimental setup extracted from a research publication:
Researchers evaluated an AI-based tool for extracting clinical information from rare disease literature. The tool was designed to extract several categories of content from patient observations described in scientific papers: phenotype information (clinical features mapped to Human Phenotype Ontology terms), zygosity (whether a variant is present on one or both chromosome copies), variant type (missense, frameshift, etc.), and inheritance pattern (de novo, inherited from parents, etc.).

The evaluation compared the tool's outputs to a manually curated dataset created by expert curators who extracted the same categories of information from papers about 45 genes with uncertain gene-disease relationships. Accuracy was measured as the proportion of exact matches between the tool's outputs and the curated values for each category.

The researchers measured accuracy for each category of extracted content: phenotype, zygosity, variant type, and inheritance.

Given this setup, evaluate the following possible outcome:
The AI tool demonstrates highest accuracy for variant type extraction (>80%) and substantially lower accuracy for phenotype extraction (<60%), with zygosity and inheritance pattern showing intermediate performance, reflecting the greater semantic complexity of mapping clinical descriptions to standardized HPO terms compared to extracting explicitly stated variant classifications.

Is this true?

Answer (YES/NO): NO